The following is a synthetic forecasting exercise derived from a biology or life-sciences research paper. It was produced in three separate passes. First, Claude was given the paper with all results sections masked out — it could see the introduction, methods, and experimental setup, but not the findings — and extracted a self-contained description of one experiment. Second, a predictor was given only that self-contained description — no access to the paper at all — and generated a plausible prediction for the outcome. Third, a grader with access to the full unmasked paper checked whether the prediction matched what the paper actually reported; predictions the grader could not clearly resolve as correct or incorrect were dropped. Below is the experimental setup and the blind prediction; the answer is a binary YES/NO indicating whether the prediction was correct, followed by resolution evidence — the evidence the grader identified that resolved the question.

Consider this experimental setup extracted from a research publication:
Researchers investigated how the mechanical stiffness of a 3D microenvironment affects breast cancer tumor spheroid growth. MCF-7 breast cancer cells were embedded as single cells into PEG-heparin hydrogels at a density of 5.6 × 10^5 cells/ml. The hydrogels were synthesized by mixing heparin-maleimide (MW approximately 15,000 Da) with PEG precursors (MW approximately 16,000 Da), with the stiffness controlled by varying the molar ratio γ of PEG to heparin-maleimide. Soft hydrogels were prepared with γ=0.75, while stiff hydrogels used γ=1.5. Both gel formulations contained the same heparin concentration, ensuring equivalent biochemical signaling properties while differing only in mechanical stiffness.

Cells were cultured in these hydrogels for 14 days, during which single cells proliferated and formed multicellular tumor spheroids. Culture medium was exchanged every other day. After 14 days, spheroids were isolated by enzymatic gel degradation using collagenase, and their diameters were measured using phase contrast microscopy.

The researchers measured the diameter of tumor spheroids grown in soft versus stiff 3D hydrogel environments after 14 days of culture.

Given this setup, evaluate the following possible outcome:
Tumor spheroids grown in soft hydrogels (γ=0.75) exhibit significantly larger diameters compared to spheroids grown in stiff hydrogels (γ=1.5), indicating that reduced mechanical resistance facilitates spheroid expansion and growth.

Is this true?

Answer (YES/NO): YES